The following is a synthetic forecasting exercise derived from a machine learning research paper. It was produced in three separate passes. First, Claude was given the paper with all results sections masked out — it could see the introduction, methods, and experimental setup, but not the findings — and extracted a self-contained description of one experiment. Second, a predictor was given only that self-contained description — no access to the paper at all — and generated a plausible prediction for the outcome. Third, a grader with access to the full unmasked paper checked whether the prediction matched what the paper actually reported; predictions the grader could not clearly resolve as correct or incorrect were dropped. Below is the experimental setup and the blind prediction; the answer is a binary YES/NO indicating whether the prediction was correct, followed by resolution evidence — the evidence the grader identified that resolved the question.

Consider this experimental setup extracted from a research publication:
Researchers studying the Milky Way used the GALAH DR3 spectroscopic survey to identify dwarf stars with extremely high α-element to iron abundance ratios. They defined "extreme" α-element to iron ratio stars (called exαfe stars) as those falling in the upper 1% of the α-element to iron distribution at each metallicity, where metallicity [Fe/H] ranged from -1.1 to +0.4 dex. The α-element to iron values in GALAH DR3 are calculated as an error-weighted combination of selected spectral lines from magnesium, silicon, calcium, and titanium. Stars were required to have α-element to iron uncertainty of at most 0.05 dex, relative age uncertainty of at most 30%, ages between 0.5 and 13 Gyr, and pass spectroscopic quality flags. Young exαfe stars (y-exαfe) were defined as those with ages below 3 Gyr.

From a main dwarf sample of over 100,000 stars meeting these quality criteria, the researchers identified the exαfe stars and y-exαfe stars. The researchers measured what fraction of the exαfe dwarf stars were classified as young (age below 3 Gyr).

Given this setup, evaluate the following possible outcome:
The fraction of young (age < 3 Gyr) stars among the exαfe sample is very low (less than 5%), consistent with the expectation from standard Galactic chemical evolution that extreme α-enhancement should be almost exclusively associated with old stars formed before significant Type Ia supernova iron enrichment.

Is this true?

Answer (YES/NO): NO